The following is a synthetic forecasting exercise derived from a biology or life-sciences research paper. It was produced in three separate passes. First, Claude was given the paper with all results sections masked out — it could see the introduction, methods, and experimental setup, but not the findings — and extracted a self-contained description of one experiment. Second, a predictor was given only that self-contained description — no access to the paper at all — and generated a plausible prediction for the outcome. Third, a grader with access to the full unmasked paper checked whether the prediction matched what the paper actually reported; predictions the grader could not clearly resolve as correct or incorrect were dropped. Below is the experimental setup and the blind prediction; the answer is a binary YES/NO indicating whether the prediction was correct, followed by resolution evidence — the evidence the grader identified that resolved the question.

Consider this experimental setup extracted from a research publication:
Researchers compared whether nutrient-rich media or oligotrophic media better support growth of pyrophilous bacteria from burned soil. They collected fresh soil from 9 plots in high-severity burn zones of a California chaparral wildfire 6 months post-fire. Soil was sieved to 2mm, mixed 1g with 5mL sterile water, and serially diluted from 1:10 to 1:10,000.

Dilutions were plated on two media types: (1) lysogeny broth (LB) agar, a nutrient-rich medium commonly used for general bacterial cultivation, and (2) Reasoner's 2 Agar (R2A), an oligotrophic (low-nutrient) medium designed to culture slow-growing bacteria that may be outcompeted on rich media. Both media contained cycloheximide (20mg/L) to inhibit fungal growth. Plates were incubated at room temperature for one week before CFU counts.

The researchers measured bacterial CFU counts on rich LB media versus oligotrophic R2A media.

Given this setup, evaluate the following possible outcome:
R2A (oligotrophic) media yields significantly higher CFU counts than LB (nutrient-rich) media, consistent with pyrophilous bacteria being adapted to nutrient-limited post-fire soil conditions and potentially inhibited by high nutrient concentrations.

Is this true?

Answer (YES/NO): NO